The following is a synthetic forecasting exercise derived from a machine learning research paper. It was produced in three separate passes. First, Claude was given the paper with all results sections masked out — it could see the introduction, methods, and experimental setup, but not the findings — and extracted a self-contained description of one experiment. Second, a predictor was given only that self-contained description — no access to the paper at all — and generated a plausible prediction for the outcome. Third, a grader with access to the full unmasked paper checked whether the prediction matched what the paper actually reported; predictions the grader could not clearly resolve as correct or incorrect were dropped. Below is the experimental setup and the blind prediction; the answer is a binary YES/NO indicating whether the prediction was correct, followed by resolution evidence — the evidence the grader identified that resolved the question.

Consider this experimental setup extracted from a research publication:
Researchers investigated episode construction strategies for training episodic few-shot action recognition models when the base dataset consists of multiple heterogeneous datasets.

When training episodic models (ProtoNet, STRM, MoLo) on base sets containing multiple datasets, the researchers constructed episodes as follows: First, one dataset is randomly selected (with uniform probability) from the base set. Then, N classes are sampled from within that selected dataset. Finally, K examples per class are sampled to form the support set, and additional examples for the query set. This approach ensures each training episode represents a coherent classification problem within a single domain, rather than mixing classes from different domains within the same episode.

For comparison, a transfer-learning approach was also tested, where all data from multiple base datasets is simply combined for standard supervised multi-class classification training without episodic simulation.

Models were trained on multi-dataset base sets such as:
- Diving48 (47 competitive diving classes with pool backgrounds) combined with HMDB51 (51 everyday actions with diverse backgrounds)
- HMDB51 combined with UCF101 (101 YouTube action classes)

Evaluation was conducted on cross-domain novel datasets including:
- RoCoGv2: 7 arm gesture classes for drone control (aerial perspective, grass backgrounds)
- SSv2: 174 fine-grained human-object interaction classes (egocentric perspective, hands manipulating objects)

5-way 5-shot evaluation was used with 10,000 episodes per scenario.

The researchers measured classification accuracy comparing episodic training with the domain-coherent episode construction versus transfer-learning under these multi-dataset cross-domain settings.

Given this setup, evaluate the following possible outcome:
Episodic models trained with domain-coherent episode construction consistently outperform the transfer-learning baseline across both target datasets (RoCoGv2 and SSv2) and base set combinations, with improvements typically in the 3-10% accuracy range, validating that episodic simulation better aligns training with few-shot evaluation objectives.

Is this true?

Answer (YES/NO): NO